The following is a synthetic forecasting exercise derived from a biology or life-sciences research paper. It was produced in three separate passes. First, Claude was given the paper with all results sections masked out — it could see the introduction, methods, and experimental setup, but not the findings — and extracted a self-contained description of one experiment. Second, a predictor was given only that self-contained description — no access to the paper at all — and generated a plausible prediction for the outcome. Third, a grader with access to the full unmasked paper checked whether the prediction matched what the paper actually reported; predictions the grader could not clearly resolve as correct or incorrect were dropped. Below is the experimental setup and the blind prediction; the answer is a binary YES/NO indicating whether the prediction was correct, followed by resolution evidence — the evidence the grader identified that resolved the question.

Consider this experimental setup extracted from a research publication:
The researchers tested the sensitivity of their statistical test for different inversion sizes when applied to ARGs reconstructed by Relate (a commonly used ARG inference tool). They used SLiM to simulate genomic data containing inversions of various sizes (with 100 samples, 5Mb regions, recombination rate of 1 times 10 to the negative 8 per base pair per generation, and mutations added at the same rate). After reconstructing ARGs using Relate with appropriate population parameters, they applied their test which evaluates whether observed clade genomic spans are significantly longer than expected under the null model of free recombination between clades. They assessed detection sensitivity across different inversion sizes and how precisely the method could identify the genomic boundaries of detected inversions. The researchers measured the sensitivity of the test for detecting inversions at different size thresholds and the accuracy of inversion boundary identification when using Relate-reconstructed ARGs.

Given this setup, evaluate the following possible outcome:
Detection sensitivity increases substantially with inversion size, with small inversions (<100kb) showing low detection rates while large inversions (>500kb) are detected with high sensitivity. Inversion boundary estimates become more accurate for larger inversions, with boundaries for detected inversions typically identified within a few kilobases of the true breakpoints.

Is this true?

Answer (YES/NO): NO